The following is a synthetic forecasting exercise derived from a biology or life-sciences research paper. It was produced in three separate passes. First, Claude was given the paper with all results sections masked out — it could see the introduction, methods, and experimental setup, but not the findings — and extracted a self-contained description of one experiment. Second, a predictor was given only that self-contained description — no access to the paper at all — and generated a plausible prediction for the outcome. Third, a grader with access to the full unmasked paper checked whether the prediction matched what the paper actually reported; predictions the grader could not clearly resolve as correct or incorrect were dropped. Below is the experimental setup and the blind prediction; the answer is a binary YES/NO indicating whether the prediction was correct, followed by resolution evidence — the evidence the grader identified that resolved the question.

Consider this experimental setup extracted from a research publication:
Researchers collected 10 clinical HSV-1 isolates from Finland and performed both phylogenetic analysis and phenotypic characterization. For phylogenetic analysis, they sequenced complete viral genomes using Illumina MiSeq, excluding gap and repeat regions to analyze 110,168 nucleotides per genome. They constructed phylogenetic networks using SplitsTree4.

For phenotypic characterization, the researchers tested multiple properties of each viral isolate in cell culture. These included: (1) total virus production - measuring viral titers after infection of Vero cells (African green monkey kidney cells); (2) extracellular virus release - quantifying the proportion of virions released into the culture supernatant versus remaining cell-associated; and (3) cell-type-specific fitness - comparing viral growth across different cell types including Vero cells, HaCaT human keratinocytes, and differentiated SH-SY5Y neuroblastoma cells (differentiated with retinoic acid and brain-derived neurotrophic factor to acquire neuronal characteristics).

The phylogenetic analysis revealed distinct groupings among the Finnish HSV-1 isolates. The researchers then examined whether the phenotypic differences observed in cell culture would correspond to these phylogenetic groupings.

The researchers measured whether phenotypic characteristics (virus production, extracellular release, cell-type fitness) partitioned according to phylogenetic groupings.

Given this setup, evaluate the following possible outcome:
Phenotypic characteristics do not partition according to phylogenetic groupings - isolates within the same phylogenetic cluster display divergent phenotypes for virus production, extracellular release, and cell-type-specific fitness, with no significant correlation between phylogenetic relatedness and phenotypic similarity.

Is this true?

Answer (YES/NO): YES